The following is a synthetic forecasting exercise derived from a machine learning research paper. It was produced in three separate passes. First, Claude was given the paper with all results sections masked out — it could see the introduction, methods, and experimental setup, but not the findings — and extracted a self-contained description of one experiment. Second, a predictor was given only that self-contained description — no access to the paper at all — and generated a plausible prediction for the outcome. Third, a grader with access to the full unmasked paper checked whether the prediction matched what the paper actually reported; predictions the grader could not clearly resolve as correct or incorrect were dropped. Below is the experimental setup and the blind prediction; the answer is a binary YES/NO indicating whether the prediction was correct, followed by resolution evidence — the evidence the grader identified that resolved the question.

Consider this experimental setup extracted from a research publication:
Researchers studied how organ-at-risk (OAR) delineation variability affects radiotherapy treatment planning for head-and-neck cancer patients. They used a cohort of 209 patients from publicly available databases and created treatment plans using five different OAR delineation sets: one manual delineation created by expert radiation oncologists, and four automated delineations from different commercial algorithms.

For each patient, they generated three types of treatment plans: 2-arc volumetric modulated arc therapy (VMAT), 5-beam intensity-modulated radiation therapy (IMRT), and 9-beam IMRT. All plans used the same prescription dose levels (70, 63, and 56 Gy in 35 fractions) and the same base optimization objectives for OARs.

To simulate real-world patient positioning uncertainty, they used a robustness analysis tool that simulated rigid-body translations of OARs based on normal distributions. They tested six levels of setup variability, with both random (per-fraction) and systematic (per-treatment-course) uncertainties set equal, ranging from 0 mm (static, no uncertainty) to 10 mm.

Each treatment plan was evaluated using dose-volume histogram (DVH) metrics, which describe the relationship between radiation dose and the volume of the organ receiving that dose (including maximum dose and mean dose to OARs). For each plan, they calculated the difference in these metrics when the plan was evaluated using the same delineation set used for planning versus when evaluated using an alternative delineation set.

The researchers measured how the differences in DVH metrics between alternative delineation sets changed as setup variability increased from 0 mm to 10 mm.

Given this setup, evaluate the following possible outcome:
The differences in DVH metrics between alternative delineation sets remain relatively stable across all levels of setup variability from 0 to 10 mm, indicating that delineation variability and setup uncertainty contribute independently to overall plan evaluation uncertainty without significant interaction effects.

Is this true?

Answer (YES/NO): NO